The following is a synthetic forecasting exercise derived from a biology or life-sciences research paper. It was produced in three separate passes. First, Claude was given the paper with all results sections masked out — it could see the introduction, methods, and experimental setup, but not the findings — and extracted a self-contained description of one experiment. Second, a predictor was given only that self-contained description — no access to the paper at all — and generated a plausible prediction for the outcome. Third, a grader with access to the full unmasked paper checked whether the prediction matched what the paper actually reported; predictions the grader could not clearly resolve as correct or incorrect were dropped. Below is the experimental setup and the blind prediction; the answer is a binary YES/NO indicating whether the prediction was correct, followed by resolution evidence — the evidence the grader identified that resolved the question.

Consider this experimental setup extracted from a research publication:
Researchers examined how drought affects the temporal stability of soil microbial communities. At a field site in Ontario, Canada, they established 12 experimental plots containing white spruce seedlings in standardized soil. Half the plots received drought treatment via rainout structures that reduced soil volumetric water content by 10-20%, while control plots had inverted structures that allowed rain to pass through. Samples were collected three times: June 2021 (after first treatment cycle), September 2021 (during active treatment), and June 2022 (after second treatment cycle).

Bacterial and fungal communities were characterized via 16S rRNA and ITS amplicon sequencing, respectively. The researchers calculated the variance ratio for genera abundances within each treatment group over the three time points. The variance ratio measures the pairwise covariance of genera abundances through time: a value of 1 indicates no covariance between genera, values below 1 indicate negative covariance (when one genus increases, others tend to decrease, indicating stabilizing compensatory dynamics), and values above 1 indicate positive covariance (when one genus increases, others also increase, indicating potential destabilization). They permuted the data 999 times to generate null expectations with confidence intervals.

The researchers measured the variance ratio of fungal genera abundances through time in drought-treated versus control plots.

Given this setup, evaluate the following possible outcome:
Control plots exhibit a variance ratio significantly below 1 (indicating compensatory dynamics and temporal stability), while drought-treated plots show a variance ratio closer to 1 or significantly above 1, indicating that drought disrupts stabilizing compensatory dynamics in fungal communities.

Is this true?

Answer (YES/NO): NO